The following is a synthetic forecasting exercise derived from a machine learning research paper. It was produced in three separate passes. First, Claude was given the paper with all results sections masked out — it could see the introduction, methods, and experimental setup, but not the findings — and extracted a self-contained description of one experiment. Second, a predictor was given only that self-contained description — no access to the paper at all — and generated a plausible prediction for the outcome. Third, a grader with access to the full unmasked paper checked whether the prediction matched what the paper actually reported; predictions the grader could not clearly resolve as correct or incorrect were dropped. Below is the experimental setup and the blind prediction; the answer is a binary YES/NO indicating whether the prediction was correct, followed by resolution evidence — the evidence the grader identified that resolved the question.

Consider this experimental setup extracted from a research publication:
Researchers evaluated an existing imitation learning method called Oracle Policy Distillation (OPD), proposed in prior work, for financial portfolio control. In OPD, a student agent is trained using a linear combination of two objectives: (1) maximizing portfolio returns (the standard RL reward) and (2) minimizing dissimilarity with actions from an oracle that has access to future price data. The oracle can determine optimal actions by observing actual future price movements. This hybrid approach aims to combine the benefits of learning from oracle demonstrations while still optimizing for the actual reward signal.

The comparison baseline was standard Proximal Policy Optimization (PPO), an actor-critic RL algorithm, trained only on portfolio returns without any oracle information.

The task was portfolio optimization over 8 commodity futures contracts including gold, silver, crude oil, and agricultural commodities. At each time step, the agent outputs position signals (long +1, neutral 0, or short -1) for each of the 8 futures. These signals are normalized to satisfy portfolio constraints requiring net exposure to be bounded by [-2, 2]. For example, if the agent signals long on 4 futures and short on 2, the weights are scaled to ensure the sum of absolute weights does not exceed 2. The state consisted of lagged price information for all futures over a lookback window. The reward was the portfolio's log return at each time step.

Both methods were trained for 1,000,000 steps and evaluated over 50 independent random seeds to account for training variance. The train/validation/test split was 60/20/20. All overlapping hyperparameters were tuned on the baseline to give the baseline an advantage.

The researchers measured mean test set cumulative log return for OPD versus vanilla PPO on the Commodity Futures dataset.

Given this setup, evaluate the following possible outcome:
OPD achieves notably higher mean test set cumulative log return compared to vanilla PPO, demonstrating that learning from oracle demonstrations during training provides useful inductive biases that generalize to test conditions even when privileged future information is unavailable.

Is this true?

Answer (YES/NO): NO